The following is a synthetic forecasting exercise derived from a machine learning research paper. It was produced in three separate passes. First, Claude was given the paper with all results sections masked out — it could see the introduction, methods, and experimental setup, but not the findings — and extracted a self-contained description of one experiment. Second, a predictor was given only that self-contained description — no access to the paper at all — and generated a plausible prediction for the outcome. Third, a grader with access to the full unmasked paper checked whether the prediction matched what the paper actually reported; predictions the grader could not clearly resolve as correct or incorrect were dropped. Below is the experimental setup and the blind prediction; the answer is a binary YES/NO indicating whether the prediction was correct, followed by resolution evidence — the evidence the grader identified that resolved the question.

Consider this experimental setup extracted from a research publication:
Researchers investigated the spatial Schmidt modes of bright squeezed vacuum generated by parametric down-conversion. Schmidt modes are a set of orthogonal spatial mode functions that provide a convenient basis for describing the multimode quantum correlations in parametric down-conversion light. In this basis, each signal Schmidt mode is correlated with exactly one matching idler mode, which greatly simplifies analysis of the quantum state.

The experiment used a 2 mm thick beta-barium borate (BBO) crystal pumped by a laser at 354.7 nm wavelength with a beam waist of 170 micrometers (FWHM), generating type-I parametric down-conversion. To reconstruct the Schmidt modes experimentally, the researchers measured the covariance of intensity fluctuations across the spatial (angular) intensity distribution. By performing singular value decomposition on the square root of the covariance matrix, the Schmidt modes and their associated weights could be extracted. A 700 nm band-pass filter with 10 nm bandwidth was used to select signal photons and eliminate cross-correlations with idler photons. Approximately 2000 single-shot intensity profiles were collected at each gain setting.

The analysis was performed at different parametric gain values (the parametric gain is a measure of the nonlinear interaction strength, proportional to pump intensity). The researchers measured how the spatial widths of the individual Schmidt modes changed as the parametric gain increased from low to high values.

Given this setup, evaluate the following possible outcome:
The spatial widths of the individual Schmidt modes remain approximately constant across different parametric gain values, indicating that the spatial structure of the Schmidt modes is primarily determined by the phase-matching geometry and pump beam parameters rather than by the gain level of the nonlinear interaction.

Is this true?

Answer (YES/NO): NO